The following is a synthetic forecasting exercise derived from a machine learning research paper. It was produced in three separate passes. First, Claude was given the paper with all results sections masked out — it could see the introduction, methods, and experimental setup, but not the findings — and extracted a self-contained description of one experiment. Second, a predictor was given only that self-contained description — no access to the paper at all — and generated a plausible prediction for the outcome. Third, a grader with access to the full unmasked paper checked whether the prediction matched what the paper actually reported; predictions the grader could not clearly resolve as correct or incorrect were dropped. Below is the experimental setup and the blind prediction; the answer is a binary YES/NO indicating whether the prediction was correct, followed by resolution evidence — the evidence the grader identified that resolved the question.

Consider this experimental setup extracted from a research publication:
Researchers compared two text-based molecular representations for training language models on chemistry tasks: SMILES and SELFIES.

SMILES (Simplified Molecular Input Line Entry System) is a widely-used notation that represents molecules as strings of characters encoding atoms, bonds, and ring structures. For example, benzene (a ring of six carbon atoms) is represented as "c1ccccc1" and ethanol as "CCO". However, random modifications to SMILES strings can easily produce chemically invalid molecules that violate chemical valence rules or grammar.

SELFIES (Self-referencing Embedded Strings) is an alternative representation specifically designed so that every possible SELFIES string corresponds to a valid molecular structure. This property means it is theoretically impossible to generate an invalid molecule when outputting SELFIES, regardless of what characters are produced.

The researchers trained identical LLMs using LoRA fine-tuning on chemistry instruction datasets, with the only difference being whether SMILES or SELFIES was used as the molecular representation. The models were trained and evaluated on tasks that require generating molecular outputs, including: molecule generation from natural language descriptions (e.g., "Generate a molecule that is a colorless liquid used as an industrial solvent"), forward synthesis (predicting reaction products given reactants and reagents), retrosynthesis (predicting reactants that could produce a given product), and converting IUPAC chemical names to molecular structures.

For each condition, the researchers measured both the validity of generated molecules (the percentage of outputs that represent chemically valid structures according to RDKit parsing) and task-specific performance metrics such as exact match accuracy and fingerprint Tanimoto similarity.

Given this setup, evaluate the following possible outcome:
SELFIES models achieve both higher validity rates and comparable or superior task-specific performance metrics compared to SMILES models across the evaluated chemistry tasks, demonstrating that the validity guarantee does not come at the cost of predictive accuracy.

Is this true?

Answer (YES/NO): NO